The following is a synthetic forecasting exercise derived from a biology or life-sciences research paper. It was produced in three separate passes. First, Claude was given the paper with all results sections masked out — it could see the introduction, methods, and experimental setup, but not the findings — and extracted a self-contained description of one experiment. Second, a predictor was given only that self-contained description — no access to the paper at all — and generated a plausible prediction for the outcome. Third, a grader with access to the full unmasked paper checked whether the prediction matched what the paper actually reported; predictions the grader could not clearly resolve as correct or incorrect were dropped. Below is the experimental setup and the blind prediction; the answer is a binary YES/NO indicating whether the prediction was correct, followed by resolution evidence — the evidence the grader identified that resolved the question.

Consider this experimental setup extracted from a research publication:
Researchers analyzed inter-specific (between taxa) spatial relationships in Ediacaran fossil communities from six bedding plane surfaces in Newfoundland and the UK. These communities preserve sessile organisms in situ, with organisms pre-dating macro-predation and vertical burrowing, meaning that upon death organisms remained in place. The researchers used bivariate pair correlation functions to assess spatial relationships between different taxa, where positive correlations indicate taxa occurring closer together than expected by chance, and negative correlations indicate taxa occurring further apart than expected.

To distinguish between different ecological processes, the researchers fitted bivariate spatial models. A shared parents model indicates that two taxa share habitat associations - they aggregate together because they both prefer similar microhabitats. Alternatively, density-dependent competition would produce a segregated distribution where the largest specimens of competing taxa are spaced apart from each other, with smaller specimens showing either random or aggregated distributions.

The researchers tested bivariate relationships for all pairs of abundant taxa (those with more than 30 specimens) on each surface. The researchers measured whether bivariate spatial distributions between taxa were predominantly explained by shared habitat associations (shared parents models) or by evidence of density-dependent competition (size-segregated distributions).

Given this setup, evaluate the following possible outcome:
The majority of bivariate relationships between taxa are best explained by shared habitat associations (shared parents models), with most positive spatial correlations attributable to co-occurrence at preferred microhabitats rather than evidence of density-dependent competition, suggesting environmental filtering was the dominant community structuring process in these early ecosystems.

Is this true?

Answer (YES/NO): NO